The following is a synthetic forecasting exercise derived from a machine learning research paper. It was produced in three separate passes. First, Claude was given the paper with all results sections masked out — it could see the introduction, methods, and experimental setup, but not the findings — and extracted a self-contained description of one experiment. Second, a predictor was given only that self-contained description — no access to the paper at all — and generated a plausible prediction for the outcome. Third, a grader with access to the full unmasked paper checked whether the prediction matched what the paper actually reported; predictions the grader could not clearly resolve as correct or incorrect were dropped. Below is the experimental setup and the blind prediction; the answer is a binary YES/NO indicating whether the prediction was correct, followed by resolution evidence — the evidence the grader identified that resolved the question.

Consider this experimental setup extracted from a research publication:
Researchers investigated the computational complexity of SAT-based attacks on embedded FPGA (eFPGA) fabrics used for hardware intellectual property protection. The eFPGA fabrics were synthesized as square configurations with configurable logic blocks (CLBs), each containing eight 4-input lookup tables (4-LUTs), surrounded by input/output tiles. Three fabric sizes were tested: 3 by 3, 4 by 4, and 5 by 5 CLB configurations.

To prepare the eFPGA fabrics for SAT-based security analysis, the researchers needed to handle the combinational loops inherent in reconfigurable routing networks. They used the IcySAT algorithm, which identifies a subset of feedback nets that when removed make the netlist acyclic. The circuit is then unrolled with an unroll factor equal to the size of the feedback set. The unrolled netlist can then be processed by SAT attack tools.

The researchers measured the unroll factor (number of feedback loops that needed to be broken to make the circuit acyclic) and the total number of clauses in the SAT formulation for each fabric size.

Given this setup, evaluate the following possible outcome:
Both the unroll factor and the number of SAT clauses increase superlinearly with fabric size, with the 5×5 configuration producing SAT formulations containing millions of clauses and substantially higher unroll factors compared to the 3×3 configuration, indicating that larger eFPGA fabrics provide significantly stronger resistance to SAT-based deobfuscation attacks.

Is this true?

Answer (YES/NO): YES